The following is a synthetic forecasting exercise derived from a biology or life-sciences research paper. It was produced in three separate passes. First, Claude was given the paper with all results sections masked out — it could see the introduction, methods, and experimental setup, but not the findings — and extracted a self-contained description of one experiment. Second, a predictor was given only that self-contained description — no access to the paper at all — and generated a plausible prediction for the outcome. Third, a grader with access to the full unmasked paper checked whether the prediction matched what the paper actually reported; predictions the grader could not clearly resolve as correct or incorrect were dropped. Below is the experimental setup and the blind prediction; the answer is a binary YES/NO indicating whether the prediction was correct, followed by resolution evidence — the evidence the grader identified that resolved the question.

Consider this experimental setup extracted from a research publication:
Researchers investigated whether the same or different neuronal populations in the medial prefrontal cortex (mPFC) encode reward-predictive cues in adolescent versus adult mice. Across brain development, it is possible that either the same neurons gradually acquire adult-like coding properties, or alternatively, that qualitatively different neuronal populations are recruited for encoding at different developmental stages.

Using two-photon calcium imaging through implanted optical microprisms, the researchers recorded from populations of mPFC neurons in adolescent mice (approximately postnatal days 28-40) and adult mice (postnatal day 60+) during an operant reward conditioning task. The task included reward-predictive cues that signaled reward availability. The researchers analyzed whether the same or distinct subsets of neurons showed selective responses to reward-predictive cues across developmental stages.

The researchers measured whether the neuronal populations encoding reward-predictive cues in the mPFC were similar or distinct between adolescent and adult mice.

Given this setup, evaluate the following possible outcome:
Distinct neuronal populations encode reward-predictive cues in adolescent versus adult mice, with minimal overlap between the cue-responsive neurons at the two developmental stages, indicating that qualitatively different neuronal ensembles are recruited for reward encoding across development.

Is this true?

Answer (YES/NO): YES